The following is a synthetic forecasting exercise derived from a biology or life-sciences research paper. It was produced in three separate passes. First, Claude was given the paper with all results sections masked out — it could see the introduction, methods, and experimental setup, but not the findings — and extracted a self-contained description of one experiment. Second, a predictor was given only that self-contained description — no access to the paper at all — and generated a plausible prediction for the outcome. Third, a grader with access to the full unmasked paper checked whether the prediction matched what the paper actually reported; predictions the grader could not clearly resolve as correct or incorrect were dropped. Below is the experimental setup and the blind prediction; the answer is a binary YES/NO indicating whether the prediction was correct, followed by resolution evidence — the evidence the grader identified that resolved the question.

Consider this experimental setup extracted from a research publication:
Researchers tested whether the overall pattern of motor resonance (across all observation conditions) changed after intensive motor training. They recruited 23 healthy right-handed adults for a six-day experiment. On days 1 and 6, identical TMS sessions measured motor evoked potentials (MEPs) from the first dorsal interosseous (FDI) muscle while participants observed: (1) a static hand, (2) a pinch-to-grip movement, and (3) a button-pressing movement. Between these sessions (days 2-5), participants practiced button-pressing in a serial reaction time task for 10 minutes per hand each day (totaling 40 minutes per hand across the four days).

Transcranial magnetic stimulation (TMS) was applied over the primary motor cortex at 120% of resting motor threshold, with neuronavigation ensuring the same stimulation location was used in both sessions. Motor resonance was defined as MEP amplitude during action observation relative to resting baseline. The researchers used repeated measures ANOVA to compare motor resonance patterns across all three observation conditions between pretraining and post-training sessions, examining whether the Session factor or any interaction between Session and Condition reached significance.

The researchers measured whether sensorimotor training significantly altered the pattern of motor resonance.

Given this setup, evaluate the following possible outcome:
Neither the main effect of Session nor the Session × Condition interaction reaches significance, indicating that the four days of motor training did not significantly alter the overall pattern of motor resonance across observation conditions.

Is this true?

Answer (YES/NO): YES